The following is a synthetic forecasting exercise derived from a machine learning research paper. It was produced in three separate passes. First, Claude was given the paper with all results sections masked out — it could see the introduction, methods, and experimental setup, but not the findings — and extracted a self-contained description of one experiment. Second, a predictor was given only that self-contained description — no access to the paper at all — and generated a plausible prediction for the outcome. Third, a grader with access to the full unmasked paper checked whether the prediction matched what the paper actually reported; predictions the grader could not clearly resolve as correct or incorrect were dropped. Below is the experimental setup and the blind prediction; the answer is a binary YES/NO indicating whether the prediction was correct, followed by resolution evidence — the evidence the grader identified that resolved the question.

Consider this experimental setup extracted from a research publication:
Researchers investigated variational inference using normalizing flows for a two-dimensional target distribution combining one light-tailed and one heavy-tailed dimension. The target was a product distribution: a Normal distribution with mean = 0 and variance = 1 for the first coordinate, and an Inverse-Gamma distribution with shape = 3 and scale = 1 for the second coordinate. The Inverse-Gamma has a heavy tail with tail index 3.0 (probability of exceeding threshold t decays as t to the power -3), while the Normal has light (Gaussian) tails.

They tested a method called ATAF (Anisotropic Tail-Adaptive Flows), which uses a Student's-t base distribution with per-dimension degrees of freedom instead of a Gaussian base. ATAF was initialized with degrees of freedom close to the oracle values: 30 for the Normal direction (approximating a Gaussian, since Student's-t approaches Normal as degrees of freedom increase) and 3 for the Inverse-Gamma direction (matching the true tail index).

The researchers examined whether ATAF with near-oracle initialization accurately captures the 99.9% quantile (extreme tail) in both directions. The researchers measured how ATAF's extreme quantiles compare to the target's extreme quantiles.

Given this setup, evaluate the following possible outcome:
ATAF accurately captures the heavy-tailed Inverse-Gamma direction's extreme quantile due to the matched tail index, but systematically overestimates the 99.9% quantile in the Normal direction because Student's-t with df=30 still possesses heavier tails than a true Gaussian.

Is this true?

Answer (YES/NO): NO